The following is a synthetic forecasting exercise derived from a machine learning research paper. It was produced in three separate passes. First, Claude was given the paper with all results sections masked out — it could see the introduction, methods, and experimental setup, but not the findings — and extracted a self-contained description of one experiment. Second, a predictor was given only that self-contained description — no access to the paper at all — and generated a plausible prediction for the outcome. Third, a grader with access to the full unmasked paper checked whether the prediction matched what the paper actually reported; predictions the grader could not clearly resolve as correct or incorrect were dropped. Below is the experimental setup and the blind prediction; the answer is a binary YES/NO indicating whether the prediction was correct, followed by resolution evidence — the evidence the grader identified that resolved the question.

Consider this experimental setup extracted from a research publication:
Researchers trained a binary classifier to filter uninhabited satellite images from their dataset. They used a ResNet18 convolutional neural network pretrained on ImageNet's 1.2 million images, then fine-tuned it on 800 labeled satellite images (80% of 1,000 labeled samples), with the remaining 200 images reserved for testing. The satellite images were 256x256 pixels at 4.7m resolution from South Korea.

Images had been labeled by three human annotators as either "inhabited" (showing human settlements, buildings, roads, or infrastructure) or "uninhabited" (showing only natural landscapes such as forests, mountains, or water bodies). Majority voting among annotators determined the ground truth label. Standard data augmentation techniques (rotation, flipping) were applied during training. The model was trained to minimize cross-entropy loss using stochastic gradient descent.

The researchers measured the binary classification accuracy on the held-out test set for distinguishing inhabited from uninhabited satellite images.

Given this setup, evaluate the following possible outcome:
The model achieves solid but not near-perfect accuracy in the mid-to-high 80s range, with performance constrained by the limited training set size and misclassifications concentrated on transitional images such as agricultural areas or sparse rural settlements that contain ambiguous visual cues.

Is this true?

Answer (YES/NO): NO